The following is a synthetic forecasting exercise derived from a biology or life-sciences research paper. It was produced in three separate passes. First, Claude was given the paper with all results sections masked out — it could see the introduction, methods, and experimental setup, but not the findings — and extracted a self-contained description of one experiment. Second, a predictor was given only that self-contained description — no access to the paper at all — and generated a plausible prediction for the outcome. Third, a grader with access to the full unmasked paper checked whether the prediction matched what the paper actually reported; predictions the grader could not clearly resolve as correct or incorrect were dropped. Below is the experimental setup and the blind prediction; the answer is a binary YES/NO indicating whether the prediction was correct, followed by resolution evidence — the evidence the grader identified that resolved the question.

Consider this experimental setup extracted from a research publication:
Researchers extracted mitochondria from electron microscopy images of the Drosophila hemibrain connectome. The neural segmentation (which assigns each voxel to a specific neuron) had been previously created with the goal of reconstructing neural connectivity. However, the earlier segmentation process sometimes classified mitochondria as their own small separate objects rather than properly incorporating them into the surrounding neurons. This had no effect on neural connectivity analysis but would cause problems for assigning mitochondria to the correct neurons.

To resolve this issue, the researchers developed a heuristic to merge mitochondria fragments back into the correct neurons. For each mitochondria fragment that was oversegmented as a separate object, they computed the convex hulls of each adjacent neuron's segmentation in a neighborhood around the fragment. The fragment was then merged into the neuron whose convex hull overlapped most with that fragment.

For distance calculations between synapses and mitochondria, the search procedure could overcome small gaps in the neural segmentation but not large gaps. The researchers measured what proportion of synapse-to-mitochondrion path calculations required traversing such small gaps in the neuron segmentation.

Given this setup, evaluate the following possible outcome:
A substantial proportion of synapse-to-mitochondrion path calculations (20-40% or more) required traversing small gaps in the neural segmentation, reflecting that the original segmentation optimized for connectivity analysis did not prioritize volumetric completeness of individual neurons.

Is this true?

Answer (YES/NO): NO